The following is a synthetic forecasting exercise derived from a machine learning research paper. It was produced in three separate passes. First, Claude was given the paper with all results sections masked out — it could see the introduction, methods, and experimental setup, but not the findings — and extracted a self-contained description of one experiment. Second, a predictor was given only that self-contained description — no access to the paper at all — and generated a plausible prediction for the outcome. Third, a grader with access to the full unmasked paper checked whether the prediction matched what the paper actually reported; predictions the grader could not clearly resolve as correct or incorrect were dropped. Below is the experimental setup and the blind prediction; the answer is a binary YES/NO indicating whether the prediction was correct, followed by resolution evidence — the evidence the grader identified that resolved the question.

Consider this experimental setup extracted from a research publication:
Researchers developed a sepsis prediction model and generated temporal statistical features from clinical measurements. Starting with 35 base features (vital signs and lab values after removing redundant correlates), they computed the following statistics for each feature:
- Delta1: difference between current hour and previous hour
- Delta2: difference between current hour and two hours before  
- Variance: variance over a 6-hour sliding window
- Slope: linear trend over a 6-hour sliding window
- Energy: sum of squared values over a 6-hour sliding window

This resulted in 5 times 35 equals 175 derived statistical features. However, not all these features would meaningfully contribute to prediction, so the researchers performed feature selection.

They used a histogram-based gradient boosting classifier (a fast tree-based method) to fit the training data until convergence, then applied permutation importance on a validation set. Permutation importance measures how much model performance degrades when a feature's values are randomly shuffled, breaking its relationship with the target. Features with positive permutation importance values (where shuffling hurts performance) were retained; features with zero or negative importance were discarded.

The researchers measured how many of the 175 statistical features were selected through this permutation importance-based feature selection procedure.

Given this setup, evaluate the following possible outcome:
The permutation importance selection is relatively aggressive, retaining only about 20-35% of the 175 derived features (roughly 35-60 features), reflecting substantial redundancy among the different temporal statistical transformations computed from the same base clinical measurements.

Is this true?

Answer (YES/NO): NO